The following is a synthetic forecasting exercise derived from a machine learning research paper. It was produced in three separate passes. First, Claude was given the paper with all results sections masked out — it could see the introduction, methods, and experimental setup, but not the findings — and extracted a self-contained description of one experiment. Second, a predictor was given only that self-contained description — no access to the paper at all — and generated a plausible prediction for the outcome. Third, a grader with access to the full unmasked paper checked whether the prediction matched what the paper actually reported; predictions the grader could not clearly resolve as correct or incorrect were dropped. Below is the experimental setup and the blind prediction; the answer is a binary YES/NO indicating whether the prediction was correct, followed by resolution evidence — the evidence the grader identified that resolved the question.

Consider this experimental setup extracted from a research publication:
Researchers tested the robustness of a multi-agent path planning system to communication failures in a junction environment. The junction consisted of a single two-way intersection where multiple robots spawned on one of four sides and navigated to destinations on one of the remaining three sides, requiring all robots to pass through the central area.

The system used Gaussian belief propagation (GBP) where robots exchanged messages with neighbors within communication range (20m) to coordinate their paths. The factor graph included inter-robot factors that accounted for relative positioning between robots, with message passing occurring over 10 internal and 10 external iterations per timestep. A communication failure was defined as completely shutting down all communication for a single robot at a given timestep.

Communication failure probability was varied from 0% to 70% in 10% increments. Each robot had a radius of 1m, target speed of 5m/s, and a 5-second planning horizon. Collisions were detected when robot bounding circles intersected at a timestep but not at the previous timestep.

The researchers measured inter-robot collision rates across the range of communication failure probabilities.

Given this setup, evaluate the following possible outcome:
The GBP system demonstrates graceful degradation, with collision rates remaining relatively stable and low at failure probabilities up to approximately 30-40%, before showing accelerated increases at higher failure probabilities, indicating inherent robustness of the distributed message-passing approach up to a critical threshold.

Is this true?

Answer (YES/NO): NO